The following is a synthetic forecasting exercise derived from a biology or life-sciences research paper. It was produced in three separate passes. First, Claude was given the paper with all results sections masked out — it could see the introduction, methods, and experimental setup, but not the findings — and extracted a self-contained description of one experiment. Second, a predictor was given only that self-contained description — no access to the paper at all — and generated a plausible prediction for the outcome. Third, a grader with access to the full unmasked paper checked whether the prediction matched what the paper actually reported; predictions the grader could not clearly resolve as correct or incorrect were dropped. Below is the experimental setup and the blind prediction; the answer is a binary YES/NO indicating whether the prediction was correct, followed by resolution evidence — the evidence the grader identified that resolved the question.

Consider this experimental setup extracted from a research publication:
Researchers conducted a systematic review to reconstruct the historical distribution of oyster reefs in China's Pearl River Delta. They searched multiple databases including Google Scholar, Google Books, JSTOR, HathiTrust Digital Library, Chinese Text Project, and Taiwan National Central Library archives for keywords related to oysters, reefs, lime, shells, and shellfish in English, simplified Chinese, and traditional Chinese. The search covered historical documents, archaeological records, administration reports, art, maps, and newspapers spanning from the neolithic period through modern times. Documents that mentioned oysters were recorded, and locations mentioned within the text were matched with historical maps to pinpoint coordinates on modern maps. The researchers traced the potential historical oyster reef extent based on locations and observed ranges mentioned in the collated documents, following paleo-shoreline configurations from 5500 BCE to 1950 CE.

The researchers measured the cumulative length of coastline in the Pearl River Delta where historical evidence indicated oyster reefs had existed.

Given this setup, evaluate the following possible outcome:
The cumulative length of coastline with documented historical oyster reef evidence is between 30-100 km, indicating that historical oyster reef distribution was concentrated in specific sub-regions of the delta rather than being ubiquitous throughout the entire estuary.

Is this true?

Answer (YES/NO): NO